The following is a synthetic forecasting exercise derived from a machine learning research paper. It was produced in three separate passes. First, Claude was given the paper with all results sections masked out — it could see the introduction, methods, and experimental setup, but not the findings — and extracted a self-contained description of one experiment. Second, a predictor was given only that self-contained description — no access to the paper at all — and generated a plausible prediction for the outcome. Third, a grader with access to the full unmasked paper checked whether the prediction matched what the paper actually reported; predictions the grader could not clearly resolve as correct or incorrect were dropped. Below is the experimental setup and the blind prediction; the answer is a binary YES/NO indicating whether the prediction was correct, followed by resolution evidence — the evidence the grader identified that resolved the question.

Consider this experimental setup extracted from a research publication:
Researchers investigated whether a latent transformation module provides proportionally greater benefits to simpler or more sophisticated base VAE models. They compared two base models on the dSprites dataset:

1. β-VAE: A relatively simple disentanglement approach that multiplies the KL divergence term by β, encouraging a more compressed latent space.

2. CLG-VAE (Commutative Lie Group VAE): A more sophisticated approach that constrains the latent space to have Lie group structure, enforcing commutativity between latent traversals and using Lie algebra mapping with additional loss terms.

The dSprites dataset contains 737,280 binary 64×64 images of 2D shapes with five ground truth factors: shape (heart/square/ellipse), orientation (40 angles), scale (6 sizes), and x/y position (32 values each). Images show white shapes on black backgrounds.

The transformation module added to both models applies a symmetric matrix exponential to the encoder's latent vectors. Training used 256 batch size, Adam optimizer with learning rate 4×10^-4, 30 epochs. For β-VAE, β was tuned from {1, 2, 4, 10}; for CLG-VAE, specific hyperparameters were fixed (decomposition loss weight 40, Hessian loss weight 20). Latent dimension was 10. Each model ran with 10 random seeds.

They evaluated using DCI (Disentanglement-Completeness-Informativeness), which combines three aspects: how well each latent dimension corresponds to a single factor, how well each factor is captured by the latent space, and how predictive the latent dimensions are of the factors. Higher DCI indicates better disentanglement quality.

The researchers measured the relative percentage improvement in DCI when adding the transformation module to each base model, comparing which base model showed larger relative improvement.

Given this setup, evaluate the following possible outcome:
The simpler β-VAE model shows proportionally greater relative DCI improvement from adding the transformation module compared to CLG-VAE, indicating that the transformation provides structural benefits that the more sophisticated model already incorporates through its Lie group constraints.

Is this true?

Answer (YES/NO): YES